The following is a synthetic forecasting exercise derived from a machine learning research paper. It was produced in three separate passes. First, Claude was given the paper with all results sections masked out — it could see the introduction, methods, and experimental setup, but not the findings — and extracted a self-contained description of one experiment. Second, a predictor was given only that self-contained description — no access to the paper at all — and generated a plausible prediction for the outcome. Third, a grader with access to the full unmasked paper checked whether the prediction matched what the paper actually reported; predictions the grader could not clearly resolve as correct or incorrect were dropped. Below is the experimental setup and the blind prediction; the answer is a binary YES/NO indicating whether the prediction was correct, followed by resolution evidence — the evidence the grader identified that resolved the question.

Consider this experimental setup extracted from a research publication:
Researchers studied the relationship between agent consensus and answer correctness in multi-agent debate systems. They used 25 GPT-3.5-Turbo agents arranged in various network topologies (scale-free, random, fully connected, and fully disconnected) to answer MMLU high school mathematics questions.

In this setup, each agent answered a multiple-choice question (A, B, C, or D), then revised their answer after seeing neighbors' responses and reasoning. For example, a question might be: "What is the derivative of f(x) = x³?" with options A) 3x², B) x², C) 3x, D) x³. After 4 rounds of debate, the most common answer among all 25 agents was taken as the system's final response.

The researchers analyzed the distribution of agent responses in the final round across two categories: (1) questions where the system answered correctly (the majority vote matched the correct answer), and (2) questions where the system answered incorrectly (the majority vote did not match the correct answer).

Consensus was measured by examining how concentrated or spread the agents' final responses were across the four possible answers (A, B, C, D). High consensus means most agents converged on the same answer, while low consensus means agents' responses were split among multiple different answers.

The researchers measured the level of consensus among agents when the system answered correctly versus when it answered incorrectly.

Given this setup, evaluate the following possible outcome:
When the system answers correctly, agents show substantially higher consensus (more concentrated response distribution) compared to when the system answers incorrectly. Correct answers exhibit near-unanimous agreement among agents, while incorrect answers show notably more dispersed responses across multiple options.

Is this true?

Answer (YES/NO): YES